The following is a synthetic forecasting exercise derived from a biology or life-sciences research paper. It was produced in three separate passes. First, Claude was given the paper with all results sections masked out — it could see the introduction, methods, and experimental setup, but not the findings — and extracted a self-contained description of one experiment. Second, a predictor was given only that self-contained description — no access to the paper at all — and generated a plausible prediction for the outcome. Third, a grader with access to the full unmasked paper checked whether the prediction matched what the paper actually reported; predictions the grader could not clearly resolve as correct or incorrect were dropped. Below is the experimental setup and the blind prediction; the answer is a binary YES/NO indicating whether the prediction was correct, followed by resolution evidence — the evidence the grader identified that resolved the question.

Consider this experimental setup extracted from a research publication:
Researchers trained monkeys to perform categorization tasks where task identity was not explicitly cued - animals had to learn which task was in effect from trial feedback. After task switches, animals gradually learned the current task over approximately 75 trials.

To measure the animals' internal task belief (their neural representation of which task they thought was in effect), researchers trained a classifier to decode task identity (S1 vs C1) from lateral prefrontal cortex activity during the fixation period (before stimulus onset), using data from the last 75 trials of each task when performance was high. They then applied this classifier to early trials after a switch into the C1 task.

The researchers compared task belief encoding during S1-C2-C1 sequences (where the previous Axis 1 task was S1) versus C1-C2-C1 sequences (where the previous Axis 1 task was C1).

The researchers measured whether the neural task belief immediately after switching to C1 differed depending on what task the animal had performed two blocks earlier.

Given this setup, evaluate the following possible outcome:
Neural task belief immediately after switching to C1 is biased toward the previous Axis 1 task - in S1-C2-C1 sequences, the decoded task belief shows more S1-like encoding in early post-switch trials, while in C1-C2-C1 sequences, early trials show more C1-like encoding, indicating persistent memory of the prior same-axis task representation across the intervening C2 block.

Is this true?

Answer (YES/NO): YES